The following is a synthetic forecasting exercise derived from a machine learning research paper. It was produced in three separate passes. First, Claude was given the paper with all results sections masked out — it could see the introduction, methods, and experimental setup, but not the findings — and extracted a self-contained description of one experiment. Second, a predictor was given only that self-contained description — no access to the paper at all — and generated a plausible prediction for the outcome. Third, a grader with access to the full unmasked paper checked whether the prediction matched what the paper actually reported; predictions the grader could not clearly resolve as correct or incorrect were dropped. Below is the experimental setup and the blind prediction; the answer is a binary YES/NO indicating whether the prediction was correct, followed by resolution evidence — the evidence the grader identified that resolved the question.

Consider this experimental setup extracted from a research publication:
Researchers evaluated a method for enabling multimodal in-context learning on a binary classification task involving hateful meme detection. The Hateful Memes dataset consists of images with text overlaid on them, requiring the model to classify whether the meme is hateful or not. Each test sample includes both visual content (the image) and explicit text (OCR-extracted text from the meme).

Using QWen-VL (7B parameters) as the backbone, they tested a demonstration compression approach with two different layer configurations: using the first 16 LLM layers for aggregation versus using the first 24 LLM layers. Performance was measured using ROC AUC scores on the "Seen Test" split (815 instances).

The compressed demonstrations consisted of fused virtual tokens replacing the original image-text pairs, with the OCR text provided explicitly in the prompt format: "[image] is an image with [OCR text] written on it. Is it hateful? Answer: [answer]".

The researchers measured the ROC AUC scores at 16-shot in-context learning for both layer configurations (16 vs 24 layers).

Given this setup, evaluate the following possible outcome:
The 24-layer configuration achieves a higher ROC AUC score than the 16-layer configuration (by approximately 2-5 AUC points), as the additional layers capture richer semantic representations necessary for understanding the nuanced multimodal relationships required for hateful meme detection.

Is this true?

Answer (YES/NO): NO